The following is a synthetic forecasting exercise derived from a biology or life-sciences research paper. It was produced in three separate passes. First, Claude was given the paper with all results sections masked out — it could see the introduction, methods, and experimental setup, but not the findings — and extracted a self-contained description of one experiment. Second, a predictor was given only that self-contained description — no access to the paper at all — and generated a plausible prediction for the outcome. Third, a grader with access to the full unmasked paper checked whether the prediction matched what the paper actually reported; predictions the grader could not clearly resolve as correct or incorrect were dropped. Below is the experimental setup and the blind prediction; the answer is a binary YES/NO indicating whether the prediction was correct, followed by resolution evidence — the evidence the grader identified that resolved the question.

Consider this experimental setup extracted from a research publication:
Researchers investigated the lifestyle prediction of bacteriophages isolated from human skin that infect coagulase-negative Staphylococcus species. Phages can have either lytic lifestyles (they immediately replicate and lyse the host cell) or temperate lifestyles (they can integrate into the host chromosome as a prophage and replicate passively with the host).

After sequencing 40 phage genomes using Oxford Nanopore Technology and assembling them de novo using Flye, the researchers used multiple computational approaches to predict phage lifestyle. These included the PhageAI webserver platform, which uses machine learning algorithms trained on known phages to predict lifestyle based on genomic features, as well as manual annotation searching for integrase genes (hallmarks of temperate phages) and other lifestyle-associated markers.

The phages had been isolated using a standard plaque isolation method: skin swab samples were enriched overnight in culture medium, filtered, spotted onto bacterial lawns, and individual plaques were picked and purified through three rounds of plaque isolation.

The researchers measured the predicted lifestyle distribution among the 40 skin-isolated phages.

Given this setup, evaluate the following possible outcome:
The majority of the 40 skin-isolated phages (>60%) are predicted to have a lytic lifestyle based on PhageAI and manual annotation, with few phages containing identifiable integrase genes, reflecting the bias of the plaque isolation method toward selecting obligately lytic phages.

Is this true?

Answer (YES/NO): YES